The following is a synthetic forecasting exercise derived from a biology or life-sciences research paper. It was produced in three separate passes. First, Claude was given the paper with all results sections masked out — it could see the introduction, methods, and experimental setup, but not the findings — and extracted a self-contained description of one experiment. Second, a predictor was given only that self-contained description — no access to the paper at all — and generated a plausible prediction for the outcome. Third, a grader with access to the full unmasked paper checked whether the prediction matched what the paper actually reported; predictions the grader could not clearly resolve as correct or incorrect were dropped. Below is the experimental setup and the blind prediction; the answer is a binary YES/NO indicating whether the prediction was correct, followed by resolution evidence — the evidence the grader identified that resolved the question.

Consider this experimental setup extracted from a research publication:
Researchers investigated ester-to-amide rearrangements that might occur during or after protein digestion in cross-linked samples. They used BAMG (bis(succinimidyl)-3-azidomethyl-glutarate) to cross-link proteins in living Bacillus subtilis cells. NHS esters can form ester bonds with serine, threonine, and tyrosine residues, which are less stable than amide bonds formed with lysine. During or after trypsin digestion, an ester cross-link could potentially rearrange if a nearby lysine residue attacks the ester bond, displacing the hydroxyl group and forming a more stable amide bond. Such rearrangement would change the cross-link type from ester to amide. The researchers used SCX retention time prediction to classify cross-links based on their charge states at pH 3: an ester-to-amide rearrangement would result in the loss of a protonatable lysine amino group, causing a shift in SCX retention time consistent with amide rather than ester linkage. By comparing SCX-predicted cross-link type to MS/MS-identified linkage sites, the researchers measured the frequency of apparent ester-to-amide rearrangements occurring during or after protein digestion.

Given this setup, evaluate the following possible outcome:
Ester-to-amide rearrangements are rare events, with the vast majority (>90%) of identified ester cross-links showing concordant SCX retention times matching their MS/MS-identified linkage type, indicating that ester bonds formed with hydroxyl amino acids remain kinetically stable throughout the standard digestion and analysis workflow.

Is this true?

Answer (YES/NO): YES